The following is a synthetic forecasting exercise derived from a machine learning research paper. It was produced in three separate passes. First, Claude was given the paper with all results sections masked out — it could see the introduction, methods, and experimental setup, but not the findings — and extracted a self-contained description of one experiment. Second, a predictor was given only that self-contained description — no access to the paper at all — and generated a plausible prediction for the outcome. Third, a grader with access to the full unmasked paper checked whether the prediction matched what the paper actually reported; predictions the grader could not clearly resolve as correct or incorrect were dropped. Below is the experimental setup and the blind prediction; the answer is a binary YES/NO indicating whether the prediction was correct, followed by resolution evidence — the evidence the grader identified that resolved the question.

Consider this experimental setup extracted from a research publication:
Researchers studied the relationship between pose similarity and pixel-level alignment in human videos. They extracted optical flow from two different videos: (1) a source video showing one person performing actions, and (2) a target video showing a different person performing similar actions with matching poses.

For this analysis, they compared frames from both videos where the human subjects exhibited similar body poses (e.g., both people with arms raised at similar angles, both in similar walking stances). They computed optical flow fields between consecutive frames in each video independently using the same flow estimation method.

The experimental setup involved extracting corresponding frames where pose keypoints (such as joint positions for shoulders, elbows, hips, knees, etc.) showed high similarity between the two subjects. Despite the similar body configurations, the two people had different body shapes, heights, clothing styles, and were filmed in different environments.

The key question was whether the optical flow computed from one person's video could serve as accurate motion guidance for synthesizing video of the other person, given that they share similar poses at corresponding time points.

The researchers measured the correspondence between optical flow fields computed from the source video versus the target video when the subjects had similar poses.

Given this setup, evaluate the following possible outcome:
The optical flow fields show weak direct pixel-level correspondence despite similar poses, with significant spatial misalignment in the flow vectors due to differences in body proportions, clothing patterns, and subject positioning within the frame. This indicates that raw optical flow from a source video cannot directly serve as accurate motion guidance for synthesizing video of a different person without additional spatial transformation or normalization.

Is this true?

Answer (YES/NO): YES